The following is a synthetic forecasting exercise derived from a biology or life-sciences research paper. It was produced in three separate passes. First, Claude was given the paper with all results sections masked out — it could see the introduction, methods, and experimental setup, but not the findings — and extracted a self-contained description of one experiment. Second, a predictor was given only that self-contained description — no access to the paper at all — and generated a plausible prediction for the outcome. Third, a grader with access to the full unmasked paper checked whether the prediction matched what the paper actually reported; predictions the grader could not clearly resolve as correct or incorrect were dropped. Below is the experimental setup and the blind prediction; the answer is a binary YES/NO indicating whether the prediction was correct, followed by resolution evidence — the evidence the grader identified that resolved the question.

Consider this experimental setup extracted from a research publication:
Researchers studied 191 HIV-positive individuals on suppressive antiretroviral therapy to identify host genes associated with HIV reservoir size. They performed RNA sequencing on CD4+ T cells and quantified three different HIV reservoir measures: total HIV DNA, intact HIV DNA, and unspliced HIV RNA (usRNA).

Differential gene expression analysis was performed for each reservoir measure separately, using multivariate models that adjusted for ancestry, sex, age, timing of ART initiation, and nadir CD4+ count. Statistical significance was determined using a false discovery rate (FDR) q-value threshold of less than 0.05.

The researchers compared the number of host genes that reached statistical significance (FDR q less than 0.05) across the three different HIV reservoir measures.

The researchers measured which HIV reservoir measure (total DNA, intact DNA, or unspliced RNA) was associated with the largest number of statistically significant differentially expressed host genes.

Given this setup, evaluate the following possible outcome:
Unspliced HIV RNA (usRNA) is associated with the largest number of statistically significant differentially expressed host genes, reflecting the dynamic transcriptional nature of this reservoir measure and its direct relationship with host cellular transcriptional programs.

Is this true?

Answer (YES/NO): YES